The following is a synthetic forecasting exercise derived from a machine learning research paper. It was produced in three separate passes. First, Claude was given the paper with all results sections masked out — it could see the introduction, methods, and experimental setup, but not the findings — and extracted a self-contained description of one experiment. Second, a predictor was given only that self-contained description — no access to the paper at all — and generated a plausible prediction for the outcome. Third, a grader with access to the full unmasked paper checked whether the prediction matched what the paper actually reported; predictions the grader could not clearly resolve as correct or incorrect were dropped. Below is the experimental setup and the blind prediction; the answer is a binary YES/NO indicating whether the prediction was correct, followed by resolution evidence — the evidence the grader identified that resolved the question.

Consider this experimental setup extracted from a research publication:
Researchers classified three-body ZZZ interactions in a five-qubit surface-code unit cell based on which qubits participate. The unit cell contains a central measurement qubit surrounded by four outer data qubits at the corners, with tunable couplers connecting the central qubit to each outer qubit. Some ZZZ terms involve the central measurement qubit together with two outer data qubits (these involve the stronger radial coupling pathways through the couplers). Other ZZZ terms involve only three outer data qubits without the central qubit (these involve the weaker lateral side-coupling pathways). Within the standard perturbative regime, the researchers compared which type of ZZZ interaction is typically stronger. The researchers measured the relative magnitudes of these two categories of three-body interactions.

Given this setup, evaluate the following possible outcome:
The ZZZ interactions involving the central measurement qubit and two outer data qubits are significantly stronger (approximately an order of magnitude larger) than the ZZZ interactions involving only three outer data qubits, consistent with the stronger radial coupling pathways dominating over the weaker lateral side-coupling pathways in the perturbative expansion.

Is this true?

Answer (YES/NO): YES